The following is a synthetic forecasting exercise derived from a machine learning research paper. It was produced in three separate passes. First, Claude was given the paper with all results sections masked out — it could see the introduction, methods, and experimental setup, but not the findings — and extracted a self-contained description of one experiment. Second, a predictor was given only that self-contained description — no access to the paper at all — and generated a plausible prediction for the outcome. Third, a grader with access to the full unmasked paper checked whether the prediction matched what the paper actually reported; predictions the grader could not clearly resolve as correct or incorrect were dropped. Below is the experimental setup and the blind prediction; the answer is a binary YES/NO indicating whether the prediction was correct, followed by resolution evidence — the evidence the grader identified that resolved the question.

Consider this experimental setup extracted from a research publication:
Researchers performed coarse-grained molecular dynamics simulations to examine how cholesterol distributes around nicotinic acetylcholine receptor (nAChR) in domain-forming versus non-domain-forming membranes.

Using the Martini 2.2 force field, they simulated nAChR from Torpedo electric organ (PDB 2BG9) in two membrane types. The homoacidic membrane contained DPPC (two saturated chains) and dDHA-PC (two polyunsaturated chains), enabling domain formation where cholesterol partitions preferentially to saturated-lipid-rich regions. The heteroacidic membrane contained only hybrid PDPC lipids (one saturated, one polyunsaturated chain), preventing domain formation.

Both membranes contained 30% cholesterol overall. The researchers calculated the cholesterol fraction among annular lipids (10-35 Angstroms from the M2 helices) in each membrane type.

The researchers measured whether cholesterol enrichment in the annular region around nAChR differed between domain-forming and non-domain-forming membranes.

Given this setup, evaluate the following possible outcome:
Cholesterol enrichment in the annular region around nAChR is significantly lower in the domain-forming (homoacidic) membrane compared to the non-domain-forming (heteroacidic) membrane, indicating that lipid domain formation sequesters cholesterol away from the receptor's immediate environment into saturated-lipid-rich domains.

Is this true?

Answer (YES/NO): YES